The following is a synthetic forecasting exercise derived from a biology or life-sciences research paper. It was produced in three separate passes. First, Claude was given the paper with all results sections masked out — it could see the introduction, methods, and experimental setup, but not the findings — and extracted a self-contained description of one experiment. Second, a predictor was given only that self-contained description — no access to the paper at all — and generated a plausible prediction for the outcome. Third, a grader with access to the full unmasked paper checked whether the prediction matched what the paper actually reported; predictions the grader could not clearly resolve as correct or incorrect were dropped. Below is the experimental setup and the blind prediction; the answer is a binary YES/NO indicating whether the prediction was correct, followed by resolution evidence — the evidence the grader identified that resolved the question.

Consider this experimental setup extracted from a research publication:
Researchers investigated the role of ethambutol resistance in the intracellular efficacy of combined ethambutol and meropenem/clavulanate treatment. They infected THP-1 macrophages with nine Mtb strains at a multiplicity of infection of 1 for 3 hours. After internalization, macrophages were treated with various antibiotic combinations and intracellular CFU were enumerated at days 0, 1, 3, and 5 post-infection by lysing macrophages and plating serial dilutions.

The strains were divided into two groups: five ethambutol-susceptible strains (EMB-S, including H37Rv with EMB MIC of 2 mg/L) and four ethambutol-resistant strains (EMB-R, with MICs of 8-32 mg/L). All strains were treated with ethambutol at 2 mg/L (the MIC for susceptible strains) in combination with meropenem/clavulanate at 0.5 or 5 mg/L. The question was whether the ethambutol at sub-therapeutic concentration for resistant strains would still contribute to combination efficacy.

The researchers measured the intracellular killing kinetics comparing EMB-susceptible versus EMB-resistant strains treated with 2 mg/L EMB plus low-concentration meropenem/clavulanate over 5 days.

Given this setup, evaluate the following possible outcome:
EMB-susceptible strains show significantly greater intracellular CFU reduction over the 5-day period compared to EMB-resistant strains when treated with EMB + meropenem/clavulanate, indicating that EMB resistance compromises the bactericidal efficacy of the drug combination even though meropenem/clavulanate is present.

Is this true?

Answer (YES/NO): YES